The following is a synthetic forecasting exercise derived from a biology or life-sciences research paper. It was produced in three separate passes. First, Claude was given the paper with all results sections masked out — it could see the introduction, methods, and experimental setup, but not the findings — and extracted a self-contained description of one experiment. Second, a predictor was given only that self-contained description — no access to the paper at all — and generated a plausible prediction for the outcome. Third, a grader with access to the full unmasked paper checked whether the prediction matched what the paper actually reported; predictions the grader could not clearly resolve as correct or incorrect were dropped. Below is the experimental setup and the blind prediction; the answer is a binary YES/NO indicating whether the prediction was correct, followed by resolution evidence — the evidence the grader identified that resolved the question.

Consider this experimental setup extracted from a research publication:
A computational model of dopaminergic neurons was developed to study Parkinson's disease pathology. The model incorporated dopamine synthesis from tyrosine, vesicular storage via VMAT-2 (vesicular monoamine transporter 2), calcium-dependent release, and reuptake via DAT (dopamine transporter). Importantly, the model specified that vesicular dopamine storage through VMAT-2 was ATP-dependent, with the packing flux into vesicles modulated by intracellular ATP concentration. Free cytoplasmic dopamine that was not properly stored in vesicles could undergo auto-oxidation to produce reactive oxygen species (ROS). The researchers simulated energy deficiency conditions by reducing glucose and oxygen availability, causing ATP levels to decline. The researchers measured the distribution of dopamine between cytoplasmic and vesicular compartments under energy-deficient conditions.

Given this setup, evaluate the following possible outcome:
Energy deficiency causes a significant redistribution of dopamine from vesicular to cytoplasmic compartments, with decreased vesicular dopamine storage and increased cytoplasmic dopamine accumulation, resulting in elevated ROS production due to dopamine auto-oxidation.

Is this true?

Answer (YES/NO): NO